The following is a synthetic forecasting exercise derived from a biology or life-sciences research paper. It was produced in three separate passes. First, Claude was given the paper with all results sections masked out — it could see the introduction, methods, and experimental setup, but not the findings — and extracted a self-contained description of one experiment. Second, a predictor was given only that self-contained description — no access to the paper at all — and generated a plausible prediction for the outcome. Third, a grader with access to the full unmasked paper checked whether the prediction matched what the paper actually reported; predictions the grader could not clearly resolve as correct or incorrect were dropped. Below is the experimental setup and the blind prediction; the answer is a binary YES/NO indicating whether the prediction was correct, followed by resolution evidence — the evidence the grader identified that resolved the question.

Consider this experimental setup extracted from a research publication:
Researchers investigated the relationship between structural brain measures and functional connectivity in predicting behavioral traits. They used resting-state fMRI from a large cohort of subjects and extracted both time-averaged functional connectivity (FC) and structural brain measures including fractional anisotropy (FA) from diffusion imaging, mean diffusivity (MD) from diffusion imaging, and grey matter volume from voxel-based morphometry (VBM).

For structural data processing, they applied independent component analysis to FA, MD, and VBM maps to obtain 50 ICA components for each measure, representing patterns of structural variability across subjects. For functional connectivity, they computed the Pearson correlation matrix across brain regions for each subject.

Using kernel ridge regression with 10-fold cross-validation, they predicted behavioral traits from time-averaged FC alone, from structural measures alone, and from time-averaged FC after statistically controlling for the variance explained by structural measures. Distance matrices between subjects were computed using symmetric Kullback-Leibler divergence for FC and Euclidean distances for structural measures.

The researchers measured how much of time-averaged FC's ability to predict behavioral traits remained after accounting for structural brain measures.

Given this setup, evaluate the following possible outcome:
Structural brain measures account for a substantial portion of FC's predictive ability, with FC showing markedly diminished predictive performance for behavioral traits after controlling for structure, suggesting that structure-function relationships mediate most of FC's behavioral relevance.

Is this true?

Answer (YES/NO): YES